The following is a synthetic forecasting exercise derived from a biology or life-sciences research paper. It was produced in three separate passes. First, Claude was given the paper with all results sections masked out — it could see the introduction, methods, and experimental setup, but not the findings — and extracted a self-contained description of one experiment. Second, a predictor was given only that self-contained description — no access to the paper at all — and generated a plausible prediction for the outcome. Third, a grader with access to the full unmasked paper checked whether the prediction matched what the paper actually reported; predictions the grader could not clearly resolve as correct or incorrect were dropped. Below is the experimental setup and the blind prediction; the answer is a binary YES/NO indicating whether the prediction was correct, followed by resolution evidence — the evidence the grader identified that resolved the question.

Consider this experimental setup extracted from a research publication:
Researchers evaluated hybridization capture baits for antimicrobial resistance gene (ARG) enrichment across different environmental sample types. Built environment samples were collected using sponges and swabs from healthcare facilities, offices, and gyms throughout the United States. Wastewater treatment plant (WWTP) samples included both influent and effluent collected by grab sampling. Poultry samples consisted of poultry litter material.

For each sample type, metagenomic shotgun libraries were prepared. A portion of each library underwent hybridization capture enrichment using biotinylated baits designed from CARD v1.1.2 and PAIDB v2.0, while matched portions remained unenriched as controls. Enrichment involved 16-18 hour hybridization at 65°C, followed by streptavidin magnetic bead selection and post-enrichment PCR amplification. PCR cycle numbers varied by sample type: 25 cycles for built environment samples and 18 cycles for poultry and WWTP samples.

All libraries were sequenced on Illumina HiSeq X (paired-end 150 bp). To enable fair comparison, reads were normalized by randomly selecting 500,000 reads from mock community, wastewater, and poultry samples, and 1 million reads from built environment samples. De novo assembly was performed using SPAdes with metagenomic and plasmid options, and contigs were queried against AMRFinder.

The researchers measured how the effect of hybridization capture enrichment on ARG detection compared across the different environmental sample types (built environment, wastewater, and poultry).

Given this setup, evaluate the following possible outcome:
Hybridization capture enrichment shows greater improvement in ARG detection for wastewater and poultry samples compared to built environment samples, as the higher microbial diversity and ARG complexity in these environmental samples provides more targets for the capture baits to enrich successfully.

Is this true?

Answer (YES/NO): NO